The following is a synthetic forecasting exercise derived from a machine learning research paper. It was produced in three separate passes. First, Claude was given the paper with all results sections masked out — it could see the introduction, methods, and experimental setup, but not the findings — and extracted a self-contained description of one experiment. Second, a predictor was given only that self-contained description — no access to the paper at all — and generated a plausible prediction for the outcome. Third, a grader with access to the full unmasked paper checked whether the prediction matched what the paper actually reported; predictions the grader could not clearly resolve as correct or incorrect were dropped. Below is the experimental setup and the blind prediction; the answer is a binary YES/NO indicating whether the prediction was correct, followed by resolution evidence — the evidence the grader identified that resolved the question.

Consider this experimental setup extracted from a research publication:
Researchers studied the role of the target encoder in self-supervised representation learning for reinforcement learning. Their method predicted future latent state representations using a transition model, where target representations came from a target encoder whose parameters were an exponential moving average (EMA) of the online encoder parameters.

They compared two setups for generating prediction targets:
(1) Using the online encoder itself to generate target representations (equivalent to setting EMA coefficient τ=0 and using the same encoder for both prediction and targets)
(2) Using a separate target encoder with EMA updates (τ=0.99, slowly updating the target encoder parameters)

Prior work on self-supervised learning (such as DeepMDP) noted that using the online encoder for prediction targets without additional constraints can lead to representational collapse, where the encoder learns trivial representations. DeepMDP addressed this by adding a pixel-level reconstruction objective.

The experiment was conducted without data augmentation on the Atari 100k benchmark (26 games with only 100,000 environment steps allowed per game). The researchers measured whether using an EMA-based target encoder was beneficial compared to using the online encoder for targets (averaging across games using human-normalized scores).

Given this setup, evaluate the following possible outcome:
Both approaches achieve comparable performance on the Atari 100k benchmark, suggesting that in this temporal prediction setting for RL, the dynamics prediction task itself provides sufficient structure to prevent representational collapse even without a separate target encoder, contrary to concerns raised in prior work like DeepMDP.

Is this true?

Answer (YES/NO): NO